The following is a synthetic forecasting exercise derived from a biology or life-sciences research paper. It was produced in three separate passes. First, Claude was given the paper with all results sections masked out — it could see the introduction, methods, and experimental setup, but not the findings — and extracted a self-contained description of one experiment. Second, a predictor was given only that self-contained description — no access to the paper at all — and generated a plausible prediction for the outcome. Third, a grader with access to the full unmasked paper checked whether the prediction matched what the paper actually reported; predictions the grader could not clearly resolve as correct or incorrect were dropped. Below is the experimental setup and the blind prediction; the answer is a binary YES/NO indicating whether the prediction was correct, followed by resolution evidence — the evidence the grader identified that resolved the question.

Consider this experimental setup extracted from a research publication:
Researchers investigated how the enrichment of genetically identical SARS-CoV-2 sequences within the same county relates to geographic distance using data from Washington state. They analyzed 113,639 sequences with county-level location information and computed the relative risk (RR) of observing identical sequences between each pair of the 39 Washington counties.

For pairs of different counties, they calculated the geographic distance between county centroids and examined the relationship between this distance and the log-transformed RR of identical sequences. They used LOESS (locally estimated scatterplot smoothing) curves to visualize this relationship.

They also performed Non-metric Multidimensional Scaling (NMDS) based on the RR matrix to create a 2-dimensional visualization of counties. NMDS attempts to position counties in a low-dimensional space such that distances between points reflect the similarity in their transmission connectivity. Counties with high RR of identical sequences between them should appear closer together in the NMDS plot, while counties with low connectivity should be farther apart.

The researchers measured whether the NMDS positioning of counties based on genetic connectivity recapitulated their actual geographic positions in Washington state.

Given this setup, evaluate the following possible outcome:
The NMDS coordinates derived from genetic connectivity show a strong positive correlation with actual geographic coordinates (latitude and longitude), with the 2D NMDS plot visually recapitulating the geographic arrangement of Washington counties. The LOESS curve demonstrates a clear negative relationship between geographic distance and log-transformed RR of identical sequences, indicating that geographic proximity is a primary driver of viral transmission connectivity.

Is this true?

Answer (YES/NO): YES